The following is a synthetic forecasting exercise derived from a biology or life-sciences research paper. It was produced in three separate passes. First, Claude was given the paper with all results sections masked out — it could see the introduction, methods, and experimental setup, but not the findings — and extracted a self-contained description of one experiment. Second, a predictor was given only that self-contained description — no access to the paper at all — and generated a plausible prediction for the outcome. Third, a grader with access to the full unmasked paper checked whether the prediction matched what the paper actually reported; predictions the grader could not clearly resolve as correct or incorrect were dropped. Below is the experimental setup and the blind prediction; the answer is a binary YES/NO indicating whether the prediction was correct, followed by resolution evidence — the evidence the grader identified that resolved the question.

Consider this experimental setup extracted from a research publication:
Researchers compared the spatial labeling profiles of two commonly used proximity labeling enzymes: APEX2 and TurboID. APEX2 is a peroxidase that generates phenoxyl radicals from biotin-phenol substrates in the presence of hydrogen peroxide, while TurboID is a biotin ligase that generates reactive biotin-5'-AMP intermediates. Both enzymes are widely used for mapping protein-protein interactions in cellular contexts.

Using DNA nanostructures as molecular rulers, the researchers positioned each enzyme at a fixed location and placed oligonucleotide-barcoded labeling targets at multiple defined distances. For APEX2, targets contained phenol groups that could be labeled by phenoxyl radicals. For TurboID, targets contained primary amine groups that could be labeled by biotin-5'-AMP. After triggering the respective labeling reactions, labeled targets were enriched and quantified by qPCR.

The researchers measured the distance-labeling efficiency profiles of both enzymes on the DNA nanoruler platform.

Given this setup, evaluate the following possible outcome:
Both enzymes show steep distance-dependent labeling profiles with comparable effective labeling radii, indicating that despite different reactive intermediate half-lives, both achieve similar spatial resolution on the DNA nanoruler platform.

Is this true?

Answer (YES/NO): NO